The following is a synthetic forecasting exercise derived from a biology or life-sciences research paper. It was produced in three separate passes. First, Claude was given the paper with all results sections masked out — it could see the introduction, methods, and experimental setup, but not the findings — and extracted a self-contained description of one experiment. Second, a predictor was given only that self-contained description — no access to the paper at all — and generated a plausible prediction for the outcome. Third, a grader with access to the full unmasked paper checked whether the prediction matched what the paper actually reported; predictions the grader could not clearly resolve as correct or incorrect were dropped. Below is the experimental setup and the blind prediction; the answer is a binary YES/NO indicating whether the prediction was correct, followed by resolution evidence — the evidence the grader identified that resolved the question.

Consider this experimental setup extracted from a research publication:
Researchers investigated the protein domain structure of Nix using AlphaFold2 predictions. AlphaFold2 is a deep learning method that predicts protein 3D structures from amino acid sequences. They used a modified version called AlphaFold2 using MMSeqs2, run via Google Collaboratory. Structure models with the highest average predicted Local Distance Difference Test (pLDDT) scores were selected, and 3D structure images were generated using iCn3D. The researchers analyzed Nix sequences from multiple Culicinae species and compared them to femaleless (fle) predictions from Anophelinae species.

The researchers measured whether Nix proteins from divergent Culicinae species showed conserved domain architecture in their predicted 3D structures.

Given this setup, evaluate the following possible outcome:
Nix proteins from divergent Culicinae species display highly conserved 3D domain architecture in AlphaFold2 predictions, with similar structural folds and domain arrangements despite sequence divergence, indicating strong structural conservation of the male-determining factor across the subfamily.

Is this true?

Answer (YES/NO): YES